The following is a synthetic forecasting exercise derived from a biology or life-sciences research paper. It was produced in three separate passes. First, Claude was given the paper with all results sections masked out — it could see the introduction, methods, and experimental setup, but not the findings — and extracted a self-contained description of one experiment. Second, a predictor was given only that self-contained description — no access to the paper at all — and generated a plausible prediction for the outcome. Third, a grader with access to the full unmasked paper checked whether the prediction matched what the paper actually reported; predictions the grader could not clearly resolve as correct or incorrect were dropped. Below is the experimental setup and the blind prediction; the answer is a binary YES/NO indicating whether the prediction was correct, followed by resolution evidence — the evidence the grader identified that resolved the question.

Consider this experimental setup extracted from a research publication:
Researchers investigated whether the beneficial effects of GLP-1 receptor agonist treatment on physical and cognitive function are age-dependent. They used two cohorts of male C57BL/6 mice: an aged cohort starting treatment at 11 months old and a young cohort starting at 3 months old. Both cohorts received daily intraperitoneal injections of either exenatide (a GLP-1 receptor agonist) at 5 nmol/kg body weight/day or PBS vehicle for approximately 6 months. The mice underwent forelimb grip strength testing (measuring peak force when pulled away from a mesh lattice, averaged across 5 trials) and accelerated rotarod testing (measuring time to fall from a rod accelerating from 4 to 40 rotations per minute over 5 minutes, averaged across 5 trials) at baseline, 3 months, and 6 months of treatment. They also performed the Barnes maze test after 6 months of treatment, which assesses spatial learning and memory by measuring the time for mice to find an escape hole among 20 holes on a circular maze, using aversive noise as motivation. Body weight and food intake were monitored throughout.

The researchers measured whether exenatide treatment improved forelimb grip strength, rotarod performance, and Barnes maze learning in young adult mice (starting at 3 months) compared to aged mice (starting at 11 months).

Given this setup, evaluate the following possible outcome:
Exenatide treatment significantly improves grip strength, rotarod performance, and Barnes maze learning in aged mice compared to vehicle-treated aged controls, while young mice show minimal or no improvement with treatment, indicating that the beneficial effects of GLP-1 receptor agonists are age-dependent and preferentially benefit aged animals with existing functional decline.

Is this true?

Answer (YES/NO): YES